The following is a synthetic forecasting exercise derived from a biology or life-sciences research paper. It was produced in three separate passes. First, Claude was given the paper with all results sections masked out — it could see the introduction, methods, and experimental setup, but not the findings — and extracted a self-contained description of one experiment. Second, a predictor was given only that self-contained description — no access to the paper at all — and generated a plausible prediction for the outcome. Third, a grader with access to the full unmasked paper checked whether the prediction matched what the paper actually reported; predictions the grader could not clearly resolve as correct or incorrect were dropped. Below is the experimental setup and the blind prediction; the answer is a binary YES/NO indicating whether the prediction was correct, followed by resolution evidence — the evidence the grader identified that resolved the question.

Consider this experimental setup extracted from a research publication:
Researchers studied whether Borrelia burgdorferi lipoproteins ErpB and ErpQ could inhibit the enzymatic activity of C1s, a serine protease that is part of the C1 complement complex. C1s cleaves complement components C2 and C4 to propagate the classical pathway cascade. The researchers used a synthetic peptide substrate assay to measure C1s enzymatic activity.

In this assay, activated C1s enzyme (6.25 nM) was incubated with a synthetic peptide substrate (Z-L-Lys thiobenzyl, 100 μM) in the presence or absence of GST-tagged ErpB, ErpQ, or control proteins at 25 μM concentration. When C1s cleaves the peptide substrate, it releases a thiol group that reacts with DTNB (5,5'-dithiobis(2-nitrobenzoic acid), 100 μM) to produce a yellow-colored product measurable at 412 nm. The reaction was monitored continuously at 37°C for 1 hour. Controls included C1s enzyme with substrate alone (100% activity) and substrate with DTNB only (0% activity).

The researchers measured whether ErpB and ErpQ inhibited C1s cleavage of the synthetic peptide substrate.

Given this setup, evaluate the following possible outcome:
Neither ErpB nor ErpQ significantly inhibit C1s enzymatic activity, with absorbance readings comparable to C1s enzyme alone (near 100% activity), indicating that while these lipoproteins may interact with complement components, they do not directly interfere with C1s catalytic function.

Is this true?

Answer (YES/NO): NO